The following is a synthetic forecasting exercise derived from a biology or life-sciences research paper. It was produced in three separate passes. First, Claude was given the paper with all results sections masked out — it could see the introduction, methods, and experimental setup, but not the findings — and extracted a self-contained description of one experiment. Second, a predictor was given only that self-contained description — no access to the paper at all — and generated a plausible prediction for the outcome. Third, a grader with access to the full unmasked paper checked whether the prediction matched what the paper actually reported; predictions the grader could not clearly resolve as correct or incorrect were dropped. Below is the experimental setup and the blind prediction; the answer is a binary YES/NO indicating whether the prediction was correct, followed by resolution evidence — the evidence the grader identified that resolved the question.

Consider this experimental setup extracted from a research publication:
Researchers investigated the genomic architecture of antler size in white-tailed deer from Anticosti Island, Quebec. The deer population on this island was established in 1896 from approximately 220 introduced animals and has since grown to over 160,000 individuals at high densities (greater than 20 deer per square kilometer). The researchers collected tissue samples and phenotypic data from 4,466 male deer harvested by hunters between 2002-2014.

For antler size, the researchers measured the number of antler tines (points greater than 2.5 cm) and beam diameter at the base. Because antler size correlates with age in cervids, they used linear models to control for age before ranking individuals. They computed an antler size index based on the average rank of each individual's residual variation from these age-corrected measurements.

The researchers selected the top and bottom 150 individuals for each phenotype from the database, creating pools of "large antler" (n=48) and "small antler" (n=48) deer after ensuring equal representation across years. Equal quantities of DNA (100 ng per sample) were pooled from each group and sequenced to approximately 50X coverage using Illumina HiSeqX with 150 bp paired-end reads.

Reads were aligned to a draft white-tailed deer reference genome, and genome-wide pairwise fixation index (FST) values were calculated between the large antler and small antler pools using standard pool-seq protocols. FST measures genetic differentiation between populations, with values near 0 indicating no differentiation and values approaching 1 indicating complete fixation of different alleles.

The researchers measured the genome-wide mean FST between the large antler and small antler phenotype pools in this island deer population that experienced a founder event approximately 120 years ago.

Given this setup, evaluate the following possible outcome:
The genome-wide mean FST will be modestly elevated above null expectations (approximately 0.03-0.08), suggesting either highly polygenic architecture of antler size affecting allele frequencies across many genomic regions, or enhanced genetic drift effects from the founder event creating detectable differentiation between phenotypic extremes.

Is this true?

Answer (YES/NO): NO